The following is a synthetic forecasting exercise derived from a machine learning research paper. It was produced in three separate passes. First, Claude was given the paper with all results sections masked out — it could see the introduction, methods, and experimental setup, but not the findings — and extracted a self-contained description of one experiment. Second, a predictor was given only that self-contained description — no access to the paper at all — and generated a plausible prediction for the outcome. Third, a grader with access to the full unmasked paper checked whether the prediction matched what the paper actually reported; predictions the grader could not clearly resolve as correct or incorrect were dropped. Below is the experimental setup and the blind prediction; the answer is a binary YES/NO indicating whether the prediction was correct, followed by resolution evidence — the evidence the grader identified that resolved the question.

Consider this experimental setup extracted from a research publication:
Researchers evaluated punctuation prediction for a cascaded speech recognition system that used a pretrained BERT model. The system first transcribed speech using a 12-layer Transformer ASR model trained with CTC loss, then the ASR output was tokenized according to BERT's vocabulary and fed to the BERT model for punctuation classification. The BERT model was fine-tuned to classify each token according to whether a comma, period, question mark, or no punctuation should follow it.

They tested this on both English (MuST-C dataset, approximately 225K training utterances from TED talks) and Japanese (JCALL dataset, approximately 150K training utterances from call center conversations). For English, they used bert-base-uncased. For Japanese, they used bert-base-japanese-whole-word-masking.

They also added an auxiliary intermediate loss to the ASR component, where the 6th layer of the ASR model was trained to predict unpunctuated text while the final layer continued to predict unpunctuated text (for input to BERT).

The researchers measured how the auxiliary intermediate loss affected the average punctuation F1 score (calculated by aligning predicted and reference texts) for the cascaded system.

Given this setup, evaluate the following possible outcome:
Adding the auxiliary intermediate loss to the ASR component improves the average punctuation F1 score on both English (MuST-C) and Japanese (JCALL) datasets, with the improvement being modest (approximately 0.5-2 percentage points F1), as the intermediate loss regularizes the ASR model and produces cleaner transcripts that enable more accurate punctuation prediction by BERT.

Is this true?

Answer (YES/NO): NO